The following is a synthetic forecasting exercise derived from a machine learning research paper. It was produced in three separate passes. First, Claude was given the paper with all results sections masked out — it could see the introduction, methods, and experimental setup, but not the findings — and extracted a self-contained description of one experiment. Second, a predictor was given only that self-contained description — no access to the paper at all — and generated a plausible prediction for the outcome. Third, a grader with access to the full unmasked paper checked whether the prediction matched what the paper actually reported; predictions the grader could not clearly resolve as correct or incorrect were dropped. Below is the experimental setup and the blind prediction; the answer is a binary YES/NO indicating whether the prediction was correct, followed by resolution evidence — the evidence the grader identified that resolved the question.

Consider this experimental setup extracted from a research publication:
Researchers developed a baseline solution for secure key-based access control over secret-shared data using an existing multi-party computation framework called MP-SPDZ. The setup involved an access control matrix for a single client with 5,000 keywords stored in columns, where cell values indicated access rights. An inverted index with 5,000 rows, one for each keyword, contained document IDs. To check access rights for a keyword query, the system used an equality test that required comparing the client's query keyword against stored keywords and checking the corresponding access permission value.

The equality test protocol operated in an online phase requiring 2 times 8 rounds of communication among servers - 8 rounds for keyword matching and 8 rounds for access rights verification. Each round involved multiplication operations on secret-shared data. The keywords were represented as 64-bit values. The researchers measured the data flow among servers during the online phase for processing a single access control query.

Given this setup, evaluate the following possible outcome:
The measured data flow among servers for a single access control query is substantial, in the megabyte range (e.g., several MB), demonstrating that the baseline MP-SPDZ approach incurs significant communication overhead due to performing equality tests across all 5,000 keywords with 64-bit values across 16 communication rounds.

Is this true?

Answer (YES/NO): NO